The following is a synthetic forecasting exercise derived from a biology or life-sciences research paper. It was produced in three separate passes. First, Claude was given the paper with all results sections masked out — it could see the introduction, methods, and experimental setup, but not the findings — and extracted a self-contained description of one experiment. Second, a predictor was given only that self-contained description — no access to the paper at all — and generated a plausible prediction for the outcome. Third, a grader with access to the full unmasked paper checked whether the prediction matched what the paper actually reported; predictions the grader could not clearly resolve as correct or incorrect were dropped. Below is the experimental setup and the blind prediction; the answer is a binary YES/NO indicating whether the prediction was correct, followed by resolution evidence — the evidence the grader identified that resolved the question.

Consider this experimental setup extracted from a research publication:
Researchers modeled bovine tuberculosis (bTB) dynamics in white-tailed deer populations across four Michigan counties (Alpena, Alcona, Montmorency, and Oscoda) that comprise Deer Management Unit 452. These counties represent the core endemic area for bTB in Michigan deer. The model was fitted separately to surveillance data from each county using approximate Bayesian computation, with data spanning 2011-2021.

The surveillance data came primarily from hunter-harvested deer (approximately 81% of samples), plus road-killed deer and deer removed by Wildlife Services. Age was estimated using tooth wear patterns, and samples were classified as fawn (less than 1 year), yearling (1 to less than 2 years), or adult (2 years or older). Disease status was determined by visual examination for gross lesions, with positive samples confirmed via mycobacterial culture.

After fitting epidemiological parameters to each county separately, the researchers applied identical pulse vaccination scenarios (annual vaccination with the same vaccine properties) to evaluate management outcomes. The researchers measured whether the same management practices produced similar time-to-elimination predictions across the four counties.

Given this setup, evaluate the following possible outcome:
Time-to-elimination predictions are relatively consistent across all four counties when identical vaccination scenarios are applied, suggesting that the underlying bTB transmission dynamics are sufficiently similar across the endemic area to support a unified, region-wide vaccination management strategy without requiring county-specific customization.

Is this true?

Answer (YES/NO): NO